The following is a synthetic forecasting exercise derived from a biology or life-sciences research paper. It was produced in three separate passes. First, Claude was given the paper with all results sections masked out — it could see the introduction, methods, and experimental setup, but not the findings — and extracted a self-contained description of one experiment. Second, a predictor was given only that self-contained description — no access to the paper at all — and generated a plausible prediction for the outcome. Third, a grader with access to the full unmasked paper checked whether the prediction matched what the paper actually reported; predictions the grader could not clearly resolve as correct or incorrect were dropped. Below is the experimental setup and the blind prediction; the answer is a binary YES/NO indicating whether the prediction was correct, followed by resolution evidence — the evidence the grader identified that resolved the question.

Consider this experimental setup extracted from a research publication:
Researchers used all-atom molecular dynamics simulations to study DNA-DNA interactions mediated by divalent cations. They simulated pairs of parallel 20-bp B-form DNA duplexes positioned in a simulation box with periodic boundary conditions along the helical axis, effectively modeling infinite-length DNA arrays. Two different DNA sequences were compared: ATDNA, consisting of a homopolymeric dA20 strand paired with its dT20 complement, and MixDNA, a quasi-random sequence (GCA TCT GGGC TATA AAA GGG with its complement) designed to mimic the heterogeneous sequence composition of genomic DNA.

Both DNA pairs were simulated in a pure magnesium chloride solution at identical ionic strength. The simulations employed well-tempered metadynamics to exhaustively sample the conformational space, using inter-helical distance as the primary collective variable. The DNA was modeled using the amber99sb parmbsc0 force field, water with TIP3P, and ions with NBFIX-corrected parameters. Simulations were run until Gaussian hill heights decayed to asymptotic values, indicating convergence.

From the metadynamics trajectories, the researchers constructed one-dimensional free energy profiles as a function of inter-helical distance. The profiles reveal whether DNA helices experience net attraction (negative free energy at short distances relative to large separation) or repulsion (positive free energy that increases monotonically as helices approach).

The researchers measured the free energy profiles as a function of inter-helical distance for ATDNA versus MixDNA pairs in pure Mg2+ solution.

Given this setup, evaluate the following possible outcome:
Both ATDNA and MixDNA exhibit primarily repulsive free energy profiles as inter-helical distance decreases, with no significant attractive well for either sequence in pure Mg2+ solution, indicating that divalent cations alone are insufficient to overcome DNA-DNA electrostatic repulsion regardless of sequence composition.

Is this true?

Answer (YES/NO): NO